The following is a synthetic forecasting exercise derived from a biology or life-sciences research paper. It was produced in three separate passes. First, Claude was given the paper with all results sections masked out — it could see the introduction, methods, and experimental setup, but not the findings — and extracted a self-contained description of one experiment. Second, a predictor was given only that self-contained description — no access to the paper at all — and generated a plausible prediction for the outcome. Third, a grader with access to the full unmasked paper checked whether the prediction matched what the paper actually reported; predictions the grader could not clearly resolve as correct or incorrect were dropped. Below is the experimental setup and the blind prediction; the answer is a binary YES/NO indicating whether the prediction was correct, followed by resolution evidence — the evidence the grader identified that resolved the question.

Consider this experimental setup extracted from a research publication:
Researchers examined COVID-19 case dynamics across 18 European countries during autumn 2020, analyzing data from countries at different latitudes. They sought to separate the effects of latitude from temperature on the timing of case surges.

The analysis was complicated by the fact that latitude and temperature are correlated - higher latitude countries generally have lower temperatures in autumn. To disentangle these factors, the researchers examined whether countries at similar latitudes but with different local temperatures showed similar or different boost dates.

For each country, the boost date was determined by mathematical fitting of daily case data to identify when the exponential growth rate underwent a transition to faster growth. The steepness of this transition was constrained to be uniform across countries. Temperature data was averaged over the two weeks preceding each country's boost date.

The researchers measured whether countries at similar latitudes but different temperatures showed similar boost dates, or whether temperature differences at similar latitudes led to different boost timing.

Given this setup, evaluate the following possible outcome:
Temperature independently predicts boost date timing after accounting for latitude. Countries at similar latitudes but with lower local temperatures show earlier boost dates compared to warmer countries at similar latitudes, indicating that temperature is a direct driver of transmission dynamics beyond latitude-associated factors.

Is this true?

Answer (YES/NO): NO